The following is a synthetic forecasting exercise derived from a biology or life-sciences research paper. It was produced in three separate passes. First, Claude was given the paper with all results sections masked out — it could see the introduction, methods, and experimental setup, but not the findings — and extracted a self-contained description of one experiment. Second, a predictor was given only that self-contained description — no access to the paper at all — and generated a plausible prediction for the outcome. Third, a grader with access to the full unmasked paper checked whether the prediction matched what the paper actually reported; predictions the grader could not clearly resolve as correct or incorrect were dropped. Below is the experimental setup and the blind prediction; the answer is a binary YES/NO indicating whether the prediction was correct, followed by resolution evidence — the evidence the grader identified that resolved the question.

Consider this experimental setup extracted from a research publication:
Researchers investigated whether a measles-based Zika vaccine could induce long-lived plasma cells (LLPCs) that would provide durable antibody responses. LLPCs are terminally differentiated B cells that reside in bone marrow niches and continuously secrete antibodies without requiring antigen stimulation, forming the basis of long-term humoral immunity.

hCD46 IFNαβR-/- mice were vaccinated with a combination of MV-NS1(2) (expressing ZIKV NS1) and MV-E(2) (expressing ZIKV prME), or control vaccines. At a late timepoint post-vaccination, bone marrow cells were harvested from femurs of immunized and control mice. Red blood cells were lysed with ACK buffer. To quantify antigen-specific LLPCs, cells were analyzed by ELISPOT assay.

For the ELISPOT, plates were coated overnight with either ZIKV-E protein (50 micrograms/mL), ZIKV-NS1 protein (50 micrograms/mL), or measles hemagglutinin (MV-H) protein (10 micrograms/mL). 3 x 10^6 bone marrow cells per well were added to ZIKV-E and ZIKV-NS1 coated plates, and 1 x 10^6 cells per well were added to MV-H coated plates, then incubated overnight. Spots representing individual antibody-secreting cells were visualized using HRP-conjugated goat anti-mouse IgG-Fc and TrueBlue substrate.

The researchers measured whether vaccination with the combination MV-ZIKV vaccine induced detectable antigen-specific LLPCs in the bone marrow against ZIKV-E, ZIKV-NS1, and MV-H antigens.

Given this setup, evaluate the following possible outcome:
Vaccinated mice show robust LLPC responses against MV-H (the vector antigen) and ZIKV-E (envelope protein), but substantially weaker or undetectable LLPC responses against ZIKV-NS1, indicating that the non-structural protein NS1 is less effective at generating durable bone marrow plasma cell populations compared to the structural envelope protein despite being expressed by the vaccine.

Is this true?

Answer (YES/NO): YES